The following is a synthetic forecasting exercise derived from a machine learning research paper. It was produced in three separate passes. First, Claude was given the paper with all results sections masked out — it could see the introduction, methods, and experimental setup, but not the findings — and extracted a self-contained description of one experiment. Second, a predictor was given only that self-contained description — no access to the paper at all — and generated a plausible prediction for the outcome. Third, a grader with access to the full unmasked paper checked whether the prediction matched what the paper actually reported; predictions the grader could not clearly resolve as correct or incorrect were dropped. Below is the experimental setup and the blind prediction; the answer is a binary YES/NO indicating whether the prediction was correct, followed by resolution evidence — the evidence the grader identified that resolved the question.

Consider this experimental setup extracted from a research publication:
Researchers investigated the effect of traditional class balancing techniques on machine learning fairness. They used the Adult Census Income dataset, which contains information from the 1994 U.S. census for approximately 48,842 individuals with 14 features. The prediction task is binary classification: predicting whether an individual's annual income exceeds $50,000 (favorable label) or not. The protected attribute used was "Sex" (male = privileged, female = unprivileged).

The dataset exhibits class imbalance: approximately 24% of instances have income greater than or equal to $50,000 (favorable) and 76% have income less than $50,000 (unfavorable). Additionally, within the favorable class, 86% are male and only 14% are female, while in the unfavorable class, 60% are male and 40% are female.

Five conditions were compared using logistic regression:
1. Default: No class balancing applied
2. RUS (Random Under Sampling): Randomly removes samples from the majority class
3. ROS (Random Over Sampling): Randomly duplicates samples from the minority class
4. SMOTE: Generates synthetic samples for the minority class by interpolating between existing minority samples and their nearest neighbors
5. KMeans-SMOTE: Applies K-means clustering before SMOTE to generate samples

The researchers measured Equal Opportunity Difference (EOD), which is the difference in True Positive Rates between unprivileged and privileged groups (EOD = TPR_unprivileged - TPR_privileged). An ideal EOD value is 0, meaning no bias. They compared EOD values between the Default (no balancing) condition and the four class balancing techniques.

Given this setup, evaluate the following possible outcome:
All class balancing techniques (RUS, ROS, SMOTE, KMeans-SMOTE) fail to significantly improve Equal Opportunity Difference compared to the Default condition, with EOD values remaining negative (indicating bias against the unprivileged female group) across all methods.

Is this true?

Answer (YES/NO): NO